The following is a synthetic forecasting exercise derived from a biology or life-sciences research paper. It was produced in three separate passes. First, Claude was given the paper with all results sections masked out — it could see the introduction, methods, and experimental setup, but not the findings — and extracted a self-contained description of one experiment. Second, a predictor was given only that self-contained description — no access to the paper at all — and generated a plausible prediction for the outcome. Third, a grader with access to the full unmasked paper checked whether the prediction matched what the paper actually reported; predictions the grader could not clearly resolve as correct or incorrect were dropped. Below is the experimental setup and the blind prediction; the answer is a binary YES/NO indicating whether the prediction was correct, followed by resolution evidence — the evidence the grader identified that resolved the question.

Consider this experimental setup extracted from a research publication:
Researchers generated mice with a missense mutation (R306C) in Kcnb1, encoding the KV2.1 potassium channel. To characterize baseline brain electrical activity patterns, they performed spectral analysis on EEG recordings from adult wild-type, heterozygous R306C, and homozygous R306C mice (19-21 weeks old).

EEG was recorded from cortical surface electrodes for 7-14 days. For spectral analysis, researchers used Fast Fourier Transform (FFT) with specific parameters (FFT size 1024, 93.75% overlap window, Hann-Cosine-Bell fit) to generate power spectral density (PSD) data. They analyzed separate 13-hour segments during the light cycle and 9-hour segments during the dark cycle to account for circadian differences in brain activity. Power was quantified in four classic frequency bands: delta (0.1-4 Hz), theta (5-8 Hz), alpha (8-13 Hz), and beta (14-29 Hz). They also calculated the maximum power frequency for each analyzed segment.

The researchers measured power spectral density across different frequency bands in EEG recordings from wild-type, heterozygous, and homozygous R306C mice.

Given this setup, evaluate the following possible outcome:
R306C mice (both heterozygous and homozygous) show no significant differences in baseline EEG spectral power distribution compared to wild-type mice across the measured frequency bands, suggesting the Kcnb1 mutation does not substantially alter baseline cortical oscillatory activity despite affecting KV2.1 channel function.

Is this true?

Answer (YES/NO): NO